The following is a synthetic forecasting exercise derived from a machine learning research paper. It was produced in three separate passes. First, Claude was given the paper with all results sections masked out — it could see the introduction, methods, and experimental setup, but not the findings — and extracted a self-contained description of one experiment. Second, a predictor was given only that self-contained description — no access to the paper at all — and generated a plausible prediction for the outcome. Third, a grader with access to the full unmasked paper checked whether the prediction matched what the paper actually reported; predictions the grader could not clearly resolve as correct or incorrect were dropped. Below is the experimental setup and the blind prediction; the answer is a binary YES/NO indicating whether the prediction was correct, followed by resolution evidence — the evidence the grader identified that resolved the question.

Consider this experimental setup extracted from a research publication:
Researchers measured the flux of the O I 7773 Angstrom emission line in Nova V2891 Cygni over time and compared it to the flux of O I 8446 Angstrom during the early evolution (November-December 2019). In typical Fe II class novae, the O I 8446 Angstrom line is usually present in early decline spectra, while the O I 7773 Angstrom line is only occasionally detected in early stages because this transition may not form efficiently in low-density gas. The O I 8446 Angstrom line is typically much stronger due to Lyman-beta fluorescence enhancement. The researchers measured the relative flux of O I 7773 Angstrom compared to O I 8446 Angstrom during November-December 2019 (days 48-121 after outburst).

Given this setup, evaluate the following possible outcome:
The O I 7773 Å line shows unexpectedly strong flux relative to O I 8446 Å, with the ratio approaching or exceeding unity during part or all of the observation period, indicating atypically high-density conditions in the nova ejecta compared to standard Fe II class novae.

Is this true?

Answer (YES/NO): YES